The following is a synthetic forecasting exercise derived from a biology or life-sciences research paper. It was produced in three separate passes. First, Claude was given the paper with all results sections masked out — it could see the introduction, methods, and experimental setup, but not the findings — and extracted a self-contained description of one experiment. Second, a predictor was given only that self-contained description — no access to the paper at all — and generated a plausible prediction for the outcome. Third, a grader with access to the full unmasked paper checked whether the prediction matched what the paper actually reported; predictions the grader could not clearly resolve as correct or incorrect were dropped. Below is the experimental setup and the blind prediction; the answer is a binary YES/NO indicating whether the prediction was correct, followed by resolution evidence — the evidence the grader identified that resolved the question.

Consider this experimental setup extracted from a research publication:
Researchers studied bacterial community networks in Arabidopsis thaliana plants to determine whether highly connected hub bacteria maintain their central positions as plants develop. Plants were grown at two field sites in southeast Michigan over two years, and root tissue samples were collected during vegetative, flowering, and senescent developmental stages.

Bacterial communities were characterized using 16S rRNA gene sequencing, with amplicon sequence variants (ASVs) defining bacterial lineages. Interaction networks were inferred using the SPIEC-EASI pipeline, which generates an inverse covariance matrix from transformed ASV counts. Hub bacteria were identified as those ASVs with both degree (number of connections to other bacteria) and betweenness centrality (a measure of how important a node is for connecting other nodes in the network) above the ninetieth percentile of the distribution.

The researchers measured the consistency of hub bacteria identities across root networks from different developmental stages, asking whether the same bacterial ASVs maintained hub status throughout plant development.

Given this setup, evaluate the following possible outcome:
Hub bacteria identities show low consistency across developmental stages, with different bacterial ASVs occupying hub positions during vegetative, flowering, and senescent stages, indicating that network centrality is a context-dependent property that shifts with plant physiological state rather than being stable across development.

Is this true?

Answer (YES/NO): YES